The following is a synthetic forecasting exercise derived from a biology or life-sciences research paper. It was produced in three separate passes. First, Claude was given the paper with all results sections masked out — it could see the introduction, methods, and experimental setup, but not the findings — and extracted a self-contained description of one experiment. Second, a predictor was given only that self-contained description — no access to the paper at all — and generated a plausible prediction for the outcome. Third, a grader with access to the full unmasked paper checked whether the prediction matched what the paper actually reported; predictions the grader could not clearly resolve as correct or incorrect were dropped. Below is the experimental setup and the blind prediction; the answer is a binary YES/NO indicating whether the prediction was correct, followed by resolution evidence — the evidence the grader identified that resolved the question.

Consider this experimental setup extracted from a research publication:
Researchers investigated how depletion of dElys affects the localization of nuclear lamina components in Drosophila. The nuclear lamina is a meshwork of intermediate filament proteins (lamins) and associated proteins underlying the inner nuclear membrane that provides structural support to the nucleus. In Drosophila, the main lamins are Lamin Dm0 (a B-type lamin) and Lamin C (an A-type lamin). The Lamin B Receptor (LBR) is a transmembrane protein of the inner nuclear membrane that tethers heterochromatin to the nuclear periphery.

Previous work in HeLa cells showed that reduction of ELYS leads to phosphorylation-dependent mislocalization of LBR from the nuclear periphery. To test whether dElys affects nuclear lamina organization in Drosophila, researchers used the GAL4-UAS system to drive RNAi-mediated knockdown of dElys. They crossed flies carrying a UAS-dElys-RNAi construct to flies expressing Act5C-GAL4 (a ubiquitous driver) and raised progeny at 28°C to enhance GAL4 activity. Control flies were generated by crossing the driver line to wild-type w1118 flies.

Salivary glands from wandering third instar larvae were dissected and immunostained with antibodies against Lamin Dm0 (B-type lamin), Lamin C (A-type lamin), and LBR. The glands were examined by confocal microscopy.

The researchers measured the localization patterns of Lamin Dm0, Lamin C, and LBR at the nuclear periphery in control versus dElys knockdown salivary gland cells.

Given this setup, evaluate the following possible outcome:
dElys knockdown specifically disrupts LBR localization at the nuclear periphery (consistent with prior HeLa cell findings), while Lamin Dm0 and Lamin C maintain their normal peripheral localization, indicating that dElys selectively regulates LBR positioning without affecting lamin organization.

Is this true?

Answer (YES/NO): NO